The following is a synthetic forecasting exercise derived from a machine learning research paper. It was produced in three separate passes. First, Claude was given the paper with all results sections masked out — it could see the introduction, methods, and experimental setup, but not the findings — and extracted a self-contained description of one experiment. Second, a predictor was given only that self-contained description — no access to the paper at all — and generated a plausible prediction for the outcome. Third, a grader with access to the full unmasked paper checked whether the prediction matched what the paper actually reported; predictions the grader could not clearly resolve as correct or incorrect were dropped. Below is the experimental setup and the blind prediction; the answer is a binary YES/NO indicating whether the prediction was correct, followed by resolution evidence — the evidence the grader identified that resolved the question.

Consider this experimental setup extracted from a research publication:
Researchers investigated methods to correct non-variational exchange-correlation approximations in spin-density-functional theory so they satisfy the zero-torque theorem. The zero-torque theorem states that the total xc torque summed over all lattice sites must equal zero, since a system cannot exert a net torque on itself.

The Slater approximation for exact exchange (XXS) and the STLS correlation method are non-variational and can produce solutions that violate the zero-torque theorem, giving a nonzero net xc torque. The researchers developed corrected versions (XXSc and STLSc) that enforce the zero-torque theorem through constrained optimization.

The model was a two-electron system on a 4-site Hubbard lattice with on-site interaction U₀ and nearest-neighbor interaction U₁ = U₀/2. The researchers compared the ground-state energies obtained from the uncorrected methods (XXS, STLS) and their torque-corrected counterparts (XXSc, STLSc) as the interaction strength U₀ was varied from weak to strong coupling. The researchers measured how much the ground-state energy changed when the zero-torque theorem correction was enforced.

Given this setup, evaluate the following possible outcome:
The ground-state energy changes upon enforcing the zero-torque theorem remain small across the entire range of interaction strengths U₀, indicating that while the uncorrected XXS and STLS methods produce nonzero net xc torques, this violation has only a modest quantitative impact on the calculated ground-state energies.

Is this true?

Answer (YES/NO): YES